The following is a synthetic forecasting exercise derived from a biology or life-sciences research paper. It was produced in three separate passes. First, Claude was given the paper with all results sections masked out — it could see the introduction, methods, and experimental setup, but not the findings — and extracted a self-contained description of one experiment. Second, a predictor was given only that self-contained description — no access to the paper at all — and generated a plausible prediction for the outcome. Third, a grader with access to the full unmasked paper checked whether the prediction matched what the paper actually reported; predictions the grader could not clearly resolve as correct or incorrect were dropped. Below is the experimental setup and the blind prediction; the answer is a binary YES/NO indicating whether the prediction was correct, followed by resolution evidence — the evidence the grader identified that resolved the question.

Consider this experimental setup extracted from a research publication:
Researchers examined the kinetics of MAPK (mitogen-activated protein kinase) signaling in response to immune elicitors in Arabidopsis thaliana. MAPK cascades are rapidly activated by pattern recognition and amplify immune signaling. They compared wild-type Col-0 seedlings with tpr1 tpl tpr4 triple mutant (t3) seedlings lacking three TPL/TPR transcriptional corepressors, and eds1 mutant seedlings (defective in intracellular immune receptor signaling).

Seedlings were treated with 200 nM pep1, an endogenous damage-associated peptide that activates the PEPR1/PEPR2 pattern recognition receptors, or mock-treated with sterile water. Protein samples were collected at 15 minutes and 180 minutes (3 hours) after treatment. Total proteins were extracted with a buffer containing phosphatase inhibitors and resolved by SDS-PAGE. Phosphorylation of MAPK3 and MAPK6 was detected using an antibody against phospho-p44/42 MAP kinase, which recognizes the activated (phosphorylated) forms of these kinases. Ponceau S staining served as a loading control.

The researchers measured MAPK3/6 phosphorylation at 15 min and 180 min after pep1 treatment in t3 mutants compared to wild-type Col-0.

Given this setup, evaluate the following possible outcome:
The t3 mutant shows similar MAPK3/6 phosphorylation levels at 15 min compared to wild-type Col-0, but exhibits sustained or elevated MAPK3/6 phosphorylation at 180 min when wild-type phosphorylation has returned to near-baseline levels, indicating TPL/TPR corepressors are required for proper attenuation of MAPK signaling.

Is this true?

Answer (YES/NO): NO